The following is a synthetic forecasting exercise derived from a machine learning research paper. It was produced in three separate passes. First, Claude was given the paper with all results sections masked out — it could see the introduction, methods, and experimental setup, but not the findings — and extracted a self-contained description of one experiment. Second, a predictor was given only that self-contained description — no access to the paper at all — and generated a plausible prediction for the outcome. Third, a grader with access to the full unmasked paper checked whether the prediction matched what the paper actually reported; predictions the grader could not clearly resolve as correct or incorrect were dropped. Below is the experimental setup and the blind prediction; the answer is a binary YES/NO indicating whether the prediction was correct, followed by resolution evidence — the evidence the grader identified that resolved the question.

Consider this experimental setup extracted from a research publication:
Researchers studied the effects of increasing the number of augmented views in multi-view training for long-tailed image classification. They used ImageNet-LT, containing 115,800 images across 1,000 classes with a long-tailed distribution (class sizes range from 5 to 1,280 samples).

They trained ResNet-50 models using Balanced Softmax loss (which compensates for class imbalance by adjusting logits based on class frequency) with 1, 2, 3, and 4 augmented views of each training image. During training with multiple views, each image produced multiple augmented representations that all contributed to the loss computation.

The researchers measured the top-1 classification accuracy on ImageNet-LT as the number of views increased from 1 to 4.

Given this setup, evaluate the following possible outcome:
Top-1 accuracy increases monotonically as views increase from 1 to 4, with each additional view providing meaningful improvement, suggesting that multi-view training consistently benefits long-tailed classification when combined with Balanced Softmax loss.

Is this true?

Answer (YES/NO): YES